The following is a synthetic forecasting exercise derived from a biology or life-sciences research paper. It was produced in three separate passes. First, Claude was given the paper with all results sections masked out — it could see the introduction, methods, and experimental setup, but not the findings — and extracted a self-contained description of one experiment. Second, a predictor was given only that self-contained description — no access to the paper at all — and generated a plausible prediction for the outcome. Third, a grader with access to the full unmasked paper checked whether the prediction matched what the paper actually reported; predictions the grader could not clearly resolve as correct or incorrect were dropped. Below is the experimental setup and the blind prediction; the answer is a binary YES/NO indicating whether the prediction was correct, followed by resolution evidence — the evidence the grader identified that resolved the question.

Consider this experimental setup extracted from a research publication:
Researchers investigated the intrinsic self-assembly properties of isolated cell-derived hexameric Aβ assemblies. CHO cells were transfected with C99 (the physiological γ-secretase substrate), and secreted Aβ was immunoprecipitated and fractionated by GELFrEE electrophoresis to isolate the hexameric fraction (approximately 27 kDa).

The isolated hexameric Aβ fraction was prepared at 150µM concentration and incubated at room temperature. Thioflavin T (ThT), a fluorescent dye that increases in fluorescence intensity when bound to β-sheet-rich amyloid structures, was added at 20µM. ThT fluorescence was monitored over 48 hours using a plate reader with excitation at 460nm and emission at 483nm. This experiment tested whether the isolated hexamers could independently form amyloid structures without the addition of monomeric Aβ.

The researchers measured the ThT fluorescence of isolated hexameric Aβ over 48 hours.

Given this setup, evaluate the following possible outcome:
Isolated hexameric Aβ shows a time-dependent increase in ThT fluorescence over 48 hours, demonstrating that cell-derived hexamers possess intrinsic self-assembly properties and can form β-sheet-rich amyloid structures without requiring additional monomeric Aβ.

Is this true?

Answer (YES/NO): NO